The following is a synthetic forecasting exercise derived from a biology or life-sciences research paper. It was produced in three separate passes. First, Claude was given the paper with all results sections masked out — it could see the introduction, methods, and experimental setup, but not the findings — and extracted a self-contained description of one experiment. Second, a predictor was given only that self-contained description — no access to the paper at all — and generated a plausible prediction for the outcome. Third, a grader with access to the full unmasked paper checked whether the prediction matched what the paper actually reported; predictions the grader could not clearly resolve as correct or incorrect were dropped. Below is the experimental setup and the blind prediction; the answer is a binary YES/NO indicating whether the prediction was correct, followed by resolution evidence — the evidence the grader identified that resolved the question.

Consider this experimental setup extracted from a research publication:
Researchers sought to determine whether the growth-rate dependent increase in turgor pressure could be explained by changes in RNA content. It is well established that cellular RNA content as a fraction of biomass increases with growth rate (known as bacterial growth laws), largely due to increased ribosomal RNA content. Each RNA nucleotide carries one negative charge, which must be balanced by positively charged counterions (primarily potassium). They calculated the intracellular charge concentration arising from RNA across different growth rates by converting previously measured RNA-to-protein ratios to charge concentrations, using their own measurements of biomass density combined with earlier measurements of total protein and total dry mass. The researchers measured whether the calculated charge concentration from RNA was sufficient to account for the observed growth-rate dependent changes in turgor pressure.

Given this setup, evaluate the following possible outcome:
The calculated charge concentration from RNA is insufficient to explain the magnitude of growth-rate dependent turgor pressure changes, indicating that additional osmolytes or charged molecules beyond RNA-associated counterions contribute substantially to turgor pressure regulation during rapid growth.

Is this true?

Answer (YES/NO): NO